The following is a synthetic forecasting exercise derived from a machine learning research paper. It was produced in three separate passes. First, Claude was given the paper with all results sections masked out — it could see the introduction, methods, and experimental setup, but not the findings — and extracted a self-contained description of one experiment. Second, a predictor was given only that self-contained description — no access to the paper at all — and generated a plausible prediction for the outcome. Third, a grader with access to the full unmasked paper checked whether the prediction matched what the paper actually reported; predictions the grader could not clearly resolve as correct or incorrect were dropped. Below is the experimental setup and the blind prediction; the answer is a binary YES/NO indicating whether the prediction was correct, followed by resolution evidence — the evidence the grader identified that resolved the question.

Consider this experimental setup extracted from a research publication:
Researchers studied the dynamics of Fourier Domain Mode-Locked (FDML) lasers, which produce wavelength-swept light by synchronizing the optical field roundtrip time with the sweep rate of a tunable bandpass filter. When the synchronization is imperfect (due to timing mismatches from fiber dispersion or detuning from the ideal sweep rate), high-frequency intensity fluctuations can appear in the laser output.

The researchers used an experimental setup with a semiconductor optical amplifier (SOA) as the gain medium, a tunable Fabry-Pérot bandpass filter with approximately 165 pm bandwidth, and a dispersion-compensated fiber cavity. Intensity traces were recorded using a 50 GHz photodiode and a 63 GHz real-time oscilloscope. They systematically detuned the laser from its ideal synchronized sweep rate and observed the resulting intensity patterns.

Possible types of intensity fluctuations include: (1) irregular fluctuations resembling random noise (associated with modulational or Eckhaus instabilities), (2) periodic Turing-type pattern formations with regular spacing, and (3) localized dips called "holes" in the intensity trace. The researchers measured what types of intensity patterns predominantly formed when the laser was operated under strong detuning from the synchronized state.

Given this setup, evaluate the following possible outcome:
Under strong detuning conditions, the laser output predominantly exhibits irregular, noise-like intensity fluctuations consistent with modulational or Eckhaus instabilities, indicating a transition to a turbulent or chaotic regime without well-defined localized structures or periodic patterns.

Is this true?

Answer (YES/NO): NO